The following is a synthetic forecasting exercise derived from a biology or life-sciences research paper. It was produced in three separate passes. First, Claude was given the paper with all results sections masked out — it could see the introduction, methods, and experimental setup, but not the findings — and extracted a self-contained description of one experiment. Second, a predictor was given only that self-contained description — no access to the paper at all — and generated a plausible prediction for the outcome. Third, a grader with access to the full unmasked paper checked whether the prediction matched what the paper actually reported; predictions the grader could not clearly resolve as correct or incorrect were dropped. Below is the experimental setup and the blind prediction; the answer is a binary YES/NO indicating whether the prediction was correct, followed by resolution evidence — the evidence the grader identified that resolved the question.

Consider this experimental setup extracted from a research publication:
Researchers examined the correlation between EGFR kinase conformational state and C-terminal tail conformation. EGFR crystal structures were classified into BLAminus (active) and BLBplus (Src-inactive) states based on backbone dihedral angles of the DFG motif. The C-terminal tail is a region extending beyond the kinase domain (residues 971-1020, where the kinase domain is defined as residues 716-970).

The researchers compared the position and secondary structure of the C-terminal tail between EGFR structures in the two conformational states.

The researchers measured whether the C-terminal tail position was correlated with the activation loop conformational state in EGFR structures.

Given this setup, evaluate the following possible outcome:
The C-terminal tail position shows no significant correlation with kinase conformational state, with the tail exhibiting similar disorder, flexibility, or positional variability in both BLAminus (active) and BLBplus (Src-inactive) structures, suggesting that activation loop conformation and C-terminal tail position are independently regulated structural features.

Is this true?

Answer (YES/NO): NO